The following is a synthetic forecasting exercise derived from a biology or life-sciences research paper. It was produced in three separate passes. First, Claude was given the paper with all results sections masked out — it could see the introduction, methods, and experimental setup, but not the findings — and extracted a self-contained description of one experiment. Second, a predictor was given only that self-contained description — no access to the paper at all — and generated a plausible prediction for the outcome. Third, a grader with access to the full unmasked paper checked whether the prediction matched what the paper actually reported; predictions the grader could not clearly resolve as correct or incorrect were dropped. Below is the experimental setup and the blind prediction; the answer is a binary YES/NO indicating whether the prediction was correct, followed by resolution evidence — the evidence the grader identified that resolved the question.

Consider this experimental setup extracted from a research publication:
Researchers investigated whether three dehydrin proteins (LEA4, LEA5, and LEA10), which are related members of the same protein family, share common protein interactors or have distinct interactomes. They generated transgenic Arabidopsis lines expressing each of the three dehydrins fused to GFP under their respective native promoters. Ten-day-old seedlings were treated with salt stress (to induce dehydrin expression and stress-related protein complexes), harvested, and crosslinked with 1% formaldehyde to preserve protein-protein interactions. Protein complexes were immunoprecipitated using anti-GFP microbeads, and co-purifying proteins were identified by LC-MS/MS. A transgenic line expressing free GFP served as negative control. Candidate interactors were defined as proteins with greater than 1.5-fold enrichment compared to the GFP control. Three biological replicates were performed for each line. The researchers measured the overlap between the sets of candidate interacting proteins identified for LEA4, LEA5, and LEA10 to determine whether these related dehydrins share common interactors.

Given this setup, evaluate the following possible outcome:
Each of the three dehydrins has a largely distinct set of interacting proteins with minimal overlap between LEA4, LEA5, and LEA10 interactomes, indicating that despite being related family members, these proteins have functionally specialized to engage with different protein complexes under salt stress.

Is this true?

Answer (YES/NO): NO